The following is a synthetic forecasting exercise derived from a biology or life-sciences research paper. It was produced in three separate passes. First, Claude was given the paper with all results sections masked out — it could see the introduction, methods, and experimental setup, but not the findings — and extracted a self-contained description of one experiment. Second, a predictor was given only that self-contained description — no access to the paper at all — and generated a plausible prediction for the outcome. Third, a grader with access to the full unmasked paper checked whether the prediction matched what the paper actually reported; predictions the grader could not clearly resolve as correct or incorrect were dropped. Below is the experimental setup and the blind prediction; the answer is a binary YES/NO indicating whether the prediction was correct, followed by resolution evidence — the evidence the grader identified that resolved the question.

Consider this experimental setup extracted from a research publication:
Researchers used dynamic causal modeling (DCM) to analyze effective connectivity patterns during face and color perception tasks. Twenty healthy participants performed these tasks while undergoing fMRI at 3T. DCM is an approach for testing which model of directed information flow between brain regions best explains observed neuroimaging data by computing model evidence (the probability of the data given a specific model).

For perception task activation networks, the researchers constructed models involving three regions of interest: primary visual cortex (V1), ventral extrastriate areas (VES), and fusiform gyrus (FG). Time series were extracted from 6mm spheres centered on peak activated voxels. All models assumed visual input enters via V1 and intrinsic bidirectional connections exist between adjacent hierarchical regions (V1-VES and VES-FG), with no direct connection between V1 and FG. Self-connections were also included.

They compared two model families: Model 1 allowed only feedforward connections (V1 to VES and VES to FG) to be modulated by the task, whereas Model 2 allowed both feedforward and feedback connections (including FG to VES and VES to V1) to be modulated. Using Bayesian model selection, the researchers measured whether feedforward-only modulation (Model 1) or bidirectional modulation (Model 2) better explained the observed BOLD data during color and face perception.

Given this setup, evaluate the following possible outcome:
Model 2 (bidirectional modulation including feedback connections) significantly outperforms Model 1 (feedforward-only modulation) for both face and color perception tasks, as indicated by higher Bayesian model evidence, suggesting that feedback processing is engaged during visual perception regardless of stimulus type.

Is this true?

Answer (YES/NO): YES